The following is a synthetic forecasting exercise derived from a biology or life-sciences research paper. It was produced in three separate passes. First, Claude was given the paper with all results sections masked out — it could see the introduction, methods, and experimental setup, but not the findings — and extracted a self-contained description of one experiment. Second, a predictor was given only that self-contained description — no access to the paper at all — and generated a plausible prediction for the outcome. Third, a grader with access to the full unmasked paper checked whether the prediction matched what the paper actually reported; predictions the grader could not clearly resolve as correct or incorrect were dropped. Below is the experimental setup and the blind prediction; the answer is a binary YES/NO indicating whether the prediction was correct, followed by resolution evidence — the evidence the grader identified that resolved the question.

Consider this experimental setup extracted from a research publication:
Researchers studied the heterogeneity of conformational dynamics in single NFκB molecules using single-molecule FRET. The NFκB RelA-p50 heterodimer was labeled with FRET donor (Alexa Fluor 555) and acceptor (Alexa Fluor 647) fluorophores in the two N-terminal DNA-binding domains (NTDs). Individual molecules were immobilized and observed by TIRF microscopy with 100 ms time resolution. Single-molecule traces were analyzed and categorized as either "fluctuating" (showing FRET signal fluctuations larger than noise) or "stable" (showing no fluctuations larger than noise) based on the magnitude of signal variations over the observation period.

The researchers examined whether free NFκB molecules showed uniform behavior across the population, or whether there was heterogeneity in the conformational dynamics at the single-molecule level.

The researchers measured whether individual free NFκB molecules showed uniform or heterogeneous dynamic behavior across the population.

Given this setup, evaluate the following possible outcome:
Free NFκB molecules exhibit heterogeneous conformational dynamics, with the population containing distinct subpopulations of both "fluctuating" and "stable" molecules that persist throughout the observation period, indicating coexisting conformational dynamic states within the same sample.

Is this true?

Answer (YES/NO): YES